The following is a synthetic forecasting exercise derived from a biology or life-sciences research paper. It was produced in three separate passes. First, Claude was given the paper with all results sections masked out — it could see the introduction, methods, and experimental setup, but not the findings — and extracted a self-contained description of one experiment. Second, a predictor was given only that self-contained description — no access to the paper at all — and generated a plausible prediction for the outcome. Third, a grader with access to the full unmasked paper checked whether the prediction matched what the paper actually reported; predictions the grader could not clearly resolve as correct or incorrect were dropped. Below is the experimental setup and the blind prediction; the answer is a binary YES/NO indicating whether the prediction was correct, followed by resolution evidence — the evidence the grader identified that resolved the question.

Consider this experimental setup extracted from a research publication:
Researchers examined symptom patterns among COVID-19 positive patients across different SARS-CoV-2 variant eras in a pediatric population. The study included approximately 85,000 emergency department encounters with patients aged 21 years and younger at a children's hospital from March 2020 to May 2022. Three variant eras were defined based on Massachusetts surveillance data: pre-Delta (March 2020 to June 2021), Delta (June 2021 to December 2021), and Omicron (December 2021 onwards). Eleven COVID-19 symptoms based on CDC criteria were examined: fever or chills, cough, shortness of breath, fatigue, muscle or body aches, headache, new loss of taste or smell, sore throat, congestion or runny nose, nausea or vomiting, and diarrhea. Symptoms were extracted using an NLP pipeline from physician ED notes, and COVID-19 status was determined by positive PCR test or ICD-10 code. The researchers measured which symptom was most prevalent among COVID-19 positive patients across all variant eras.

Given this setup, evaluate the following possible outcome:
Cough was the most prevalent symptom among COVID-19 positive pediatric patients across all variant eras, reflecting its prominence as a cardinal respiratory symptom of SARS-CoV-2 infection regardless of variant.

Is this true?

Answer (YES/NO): NO